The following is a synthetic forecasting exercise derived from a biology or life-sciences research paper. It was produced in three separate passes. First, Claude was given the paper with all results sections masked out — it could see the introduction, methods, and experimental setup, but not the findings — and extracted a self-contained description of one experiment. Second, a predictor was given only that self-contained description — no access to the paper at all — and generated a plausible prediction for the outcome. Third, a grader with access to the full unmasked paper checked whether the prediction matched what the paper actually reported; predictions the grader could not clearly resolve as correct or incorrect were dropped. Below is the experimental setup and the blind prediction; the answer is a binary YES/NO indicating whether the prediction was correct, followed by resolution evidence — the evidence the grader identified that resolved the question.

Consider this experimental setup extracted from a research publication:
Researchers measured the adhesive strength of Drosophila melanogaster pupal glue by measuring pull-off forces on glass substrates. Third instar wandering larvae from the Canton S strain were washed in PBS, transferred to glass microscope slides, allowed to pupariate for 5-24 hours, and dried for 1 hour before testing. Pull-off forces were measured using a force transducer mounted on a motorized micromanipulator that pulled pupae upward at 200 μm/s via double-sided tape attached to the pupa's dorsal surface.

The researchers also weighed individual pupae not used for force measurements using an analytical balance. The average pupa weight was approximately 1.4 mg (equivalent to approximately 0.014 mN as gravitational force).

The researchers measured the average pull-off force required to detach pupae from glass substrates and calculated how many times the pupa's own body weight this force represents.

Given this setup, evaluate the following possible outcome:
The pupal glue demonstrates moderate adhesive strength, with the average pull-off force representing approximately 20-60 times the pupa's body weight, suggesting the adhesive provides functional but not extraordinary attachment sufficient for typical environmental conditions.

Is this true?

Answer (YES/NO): NO